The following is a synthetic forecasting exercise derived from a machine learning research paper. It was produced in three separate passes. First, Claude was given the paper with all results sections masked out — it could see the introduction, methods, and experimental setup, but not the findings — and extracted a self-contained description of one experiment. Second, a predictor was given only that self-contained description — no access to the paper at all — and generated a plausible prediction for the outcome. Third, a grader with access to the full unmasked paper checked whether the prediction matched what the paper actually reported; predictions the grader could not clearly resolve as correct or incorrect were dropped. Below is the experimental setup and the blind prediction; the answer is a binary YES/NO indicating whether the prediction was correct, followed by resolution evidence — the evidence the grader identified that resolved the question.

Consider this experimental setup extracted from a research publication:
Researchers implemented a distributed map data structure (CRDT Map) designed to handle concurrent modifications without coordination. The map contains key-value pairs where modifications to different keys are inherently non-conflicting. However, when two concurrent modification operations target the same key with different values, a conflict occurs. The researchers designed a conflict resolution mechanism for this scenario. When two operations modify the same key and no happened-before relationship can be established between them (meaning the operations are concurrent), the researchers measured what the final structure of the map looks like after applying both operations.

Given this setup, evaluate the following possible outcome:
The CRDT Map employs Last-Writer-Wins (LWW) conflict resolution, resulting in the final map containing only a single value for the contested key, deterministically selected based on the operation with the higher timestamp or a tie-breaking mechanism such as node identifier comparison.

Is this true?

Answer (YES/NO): NO